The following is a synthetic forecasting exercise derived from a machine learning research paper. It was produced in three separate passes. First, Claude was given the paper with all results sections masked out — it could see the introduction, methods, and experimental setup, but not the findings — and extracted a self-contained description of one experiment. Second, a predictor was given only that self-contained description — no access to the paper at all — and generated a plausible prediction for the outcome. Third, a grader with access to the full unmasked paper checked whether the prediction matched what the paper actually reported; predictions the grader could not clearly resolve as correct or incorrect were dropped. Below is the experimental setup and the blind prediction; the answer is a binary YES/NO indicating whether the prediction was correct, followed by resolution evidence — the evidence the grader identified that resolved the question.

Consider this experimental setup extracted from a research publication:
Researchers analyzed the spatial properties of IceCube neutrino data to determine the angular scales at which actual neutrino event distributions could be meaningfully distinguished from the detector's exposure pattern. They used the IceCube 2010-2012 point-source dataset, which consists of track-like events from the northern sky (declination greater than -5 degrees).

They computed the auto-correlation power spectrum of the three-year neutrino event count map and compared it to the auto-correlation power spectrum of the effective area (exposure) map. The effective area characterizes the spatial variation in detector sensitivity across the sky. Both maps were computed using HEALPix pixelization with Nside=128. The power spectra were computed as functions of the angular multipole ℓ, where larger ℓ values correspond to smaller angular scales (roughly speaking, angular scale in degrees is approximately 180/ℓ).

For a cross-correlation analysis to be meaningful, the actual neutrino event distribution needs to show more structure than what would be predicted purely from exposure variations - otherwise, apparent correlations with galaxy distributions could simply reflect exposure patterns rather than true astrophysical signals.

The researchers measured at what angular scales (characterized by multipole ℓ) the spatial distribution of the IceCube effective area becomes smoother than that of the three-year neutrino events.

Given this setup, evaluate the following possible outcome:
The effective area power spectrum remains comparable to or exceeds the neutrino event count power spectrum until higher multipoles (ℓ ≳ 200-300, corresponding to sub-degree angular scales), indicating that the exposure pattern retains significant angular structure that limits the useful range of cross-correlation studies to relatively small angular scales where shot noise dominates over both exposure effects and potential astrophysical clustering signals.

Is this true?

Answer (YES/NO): NO